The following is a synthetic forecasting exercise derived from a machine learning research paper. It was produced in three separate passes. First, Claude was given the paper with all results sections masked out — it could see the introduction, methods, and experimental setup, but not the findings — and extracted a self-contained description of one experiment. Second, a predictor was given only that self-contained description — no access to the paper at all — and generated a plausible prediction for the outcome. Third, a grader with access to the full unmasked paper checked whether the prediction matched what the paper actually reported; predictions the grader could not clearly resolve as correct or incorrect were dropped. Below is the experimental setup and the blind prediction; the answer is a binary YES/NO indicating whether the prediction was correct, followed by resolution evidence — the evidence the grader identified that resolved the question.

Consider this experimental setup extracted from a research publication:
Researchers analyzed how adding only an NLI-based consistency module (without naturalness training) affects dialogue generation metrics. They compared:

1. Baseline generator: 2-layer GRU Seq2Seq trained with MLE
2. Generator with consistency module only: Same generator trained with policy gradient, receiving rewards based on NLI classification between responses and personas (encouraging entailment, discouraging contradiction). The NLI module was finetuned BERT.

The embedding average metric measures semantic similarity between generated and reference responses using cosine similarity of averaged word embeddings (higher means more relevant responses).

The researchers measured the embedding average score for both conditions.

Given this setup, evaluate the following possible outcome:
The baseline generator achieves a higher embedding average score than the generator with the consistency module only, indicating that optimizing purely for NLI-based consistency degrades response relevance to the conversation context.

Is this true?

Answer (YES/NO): YES